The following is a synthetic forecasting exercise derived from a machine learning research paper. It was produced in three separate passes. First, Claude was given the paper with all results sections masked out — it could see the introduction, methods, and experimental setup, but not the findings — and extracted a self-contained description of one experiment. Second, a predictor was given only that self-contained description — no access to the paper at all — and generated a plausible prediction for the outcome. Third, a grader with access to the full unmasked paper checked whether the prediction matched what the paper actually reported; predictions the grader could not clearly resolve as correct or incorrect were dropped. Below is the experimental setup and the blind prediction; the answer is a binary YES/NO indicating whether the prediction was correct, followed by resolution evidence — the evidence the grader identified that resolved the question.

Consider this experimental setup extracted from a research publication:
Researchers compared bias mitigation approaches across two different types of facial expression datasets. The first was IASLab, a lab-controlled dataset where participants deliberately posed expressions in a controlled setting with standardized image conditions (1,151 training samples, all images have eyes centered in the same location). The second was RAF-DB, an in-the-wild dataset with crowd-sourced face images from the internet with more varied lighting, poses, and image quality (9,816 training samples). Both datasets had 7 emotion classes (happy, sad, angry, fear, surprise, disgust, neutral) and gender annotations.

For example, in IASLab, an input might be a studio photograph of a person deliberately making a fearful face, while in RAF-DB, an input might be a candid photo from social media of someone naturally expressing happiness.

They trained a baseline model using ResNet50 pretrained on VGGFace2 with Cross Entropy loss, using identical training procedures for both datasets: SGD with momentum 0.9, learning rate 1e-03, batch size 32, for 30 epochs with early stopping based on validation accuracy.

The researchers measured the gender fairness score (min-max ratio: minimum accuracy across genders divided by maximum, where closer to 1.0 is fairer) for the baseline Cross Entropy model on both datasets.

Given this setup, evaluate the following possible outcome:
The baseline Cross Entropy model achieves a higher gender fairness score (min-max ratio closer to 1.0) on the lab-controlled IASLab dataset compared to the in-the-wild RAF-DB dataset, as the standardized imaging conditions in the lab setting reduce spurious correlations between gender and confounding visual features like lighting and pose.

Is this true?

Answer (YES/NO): NO